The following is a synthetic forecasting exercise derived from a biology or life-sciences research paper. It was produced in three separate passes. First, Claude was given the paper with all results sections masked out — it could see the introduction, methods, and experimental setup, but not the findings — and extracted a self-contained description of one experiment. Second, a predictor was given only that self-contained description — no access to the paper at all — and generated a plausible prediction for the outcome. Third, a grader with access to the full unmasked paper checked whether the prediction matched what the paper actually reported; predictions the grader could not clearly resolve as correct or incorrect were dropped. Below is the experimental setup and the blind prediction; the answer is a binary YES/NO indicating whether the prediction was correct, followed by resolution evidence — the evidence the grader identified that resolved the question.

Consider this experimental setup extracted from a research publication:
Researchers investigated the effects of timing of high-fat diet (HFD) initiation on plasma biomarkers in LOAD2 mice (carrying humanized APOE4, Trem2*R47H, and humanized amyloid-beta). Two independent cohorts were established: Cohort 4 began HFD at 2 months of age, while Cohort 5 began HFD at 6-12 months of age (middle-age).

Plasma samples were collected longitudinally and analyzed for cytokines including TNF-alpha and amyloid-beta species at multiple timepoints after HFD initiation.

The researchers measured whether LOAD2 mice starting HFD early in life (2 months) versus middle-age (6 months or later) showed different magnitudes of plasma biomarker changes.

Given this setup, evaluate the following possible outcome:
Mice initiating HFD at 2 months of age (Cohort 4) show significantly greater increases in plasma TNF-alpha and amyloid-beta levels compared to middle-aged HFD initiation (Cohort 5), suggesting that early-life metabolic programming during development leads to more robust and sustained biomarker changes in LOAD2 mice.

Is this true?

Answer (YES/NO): YES